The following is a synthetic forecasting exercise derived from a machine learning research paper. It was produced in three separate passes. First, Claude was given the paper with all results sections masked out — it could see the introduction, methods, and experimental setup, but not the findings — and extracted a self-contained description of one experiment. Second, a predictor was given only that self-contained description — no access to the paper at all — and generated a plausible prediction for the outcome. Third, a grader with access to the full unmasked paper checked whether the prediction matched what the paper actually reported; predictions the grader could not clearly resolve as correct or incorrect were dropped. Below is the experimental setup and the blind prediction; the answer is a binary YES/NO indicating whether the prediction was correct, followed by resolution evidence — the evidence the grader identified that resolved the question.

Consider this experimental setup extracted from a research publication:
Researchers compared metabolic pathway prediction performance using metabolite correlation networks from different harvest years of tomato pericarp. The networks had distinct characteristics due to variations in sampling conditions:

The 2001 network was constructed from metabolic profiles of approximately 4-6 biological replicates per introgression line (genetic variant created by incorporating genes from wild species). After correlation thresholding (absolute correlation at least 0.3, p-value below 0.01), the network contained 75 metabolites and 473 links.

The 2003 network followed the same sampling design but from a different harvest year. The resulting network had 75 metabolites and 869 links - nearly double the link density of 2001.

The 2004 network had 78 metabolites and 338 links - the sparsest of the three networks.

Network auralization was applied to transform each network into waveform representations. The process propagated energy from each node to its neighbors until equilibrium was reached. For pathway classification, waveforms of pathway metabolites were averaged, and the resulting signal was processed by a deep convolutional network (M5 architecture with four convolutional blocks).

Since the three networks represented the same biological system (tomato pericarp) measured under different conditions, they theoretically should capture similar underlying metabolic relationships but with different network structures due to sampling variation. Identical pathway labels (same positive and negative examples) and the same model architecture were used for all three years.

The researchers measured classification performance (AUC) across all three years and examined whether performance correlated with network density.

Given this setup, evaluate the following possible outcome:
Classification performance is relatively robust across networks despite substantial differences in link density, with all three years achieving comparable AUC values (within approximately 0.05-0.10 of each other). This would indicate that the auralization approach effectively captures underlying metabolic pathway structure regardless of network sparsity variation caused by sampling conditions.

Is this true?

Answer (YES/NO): YES